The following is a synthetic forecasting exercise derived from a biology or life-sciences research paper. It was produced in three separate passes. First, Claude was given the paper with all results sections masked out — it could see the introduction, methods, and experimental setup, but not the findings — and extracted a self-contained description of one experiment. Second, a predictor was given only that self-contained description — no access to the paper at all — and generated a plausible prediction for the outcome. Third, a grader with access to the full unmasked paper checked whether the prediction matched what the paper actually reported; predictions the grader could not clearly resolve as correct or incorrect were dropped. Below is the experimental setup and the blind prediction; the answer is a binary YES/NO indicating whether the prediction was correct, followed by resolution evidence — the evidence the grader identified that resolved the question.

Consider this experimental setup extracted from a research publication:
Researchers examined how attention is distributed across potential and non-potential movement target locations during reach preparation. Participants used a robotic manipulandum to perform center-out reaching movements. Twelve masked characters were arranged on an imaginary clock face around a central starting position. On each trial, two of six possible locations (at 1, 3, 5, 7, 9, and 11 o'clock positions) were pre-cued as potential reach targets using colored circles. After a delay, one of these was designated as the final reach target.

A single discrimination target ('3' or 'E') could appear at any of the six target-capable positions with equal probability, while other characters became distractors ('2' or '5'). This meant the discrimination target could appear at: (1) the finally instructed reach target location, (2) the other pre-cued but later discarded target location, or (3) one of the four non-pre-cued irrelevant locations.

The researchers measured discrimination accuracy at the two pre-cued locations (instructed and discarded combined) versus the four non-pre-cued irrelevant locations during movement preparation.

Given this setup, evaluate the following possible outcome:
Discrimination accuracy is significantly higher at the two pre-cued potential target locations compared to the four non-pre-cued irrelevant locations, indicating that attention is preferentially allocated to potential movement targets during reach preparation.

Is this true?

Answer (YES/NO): YES